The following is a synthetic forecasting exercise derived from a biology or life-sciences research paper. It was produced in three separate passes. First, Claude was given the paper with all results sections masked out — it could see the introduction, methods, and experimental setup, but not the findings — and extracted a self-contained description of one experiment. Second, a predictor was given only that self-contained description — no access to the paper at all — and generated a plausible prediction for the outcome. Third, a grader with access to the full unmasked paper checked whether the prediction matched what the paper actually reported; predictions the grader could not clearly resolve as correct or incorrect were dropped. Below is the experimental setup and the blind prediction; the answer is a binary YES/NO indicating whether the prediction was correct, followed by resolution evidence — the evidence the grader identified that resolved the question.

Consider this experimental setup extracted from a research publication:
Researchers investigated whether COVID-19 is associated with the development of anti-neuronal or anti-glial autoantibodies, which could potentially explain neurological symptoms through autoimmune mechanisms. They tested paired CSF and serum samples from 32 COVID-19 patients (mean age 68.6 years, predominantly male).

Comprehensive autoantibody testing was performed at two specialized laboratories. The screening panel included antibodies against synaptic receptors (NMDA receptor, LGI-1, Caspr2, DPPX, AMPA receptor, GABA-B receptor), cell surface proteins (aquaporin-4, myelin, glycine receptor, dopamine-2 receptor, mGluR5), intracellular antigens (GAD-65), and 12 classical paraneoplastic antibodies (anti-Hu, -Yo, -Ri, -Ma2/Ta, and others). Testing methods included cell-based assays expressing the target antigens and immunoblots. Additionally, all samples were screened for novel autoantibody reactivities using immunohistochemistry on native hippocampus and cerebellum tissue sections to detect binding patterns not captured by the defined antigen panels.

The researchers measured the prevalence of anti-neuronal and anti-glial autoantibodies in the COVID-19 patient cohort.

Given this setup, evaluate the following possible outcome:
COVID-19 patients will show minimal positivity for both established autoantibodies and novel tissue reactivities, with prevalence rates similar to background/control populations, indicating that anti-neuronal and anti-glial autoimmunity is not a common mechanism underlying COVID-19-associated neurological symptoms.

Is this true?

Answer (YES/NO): YES